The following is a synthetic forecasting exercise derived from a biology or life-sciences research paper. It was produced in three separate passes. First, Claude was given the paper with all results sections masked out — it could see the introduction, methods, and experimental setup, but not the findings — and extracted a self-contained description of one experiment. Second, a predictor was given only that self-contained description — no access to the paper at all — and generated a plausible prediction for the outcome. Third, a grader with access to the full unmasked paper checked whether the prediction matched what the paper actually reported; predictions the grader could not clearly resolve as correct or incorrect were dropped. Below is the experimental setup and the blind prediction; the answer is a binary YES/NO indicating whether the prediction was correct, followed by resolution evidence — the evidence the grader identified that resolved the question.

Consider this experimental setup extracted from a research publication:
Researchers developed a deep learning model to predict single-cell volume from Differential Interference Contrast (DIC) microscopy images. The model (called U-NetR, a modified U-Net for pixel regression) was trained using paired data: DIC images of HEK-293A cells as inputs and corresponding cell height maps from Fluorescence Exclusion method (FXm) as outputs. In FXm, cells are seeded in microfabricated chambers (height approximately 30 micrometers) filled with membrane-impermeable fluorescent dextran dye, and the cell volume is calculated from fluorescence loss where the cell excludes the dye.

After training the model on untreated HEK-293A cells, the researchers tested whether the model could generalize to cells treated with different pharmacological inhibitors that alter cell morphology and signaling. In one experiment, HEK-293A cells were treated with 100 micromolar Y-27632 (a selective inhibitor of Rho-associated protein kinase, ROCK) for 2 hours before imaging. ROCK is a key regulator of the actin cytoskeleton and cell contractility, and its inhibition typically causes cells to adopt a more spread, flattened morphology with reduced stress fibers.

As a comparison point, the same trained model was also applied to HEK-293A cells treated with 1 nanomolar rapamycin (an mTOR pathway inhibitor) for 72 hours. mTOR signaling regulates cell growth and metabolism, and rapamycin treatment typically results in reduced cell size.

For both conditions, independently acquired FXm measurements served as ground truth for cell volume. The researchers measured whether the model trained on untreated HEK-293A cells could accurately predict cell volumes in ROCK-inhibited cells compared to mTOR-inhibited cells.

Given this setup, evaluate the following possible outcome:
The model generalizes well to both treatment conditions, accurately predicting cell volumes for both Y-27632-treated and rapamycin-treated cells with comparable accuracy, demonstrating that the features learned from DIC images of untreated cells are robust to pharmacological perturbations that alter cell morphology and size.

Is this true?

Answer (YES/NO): NO